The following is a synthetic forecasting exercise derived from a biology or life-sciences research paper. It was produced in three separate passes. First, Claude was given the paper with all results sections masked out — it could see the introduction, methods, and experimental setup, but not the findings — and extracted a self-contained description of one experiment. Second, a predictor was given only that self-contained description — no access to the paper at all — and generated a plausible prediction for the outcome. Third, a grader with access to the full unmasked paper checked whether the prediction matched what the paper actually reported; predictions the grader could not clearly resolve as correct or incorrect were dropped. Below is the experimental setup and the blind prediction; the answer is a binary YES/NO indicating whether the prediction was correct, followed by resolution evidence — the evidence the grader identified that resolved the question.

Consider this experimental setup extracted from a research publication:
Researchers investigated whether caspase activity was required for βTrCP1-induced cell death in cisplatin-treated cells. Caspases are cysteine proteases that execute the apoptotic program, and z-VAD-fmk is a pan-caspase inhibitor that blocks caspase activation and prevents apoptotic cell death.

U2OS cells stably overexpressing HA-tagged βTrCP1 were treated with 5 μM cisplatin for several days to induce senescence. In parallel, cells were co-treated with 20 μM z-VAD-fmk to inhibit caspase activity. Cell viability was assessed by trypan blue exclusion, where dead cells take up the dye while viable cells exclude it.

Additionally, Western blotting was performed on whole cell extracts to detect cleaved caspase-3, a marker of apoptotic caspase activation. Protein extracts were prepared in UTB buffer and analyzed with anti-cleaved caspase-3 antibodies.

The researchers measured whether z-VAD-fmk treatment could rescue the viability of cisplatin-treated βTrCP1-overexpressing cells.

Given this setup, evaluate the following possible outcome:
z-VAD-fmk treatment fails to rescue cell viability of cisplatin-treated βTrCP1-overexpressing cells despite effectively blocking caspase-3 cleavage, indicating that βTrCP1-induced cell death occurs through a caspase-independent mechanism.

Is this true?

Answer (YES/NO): YES